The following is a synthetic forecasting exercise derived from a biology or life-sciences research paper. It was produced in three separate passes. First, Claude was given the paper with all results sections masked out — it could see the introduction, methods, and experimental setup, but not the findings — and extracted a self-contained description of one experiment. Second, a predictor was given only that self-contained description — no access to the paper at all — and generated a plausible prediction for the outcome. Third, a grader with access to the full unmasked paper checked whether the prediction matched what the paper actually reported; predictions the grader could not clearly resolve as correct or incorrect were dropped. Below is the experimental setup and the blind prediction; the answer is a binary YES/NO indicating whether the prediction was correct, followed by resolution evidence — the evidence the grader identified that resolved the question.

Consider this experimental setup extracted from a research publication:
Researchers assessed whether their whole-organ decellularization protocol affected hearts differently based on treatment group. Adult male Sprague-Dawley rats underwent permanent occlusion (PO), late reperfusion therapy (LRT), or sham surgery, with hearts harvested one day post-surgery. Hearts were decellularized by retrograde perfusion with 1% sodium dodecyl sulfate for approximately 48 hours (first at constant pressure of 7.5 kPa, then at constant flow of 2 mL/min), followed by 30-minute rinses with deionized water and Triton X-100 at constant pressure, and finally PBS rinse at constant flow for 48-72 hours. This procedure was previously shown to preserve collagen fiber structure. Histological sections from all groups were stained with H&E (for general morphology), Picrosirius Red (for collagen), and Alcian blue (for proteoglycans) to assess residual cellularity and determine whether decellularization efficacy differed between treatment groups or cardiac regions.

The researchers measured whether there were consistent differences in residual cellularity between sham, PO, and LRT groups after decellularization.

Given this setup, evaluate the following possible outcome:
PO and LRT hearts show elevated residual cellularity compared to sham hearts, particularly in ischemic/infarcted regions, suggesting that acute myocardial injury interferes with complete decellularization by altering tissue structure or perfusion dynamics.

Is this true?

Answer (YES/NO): NO